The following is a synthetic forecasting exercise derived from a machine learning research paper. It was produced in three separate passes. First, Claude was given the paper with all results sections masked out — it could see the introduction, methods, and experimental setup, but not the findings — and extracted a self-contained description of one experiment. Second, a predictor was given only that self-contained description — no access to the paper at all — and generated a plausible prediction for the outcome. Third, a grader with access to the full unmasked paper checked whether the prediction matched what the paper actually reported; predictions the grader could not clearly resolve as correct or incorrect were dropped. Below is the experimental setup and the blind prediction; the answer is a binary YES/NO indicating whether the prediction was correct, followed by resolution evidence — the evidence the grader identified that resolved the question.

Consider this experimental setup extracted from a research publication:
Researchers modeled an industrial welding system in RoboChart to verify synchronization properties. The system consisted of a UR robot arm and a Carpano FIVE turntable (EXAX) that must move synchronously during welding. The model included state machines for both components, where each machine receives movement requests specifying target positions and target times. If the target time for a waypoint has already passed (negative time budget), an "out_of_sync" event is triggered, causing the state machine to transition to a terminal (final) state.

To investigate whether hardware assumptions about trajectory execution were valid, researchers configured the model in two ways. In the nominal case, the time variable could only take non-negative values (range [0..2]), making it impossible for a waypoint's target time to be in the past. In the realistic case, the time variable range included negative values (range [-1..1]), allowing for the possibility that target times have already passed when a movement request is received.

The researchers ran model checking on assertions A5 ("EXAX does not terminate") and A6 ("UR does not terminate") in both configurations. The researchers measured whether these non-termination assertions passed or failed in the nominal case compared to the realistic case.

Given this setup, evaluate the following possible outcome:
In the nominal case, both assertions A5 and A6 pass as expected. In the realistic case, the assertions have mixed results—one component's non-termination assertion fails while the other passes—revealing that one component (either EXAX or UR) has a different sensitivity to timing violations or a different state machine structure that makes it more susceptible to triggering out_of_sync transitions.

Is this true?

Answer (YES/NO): NO